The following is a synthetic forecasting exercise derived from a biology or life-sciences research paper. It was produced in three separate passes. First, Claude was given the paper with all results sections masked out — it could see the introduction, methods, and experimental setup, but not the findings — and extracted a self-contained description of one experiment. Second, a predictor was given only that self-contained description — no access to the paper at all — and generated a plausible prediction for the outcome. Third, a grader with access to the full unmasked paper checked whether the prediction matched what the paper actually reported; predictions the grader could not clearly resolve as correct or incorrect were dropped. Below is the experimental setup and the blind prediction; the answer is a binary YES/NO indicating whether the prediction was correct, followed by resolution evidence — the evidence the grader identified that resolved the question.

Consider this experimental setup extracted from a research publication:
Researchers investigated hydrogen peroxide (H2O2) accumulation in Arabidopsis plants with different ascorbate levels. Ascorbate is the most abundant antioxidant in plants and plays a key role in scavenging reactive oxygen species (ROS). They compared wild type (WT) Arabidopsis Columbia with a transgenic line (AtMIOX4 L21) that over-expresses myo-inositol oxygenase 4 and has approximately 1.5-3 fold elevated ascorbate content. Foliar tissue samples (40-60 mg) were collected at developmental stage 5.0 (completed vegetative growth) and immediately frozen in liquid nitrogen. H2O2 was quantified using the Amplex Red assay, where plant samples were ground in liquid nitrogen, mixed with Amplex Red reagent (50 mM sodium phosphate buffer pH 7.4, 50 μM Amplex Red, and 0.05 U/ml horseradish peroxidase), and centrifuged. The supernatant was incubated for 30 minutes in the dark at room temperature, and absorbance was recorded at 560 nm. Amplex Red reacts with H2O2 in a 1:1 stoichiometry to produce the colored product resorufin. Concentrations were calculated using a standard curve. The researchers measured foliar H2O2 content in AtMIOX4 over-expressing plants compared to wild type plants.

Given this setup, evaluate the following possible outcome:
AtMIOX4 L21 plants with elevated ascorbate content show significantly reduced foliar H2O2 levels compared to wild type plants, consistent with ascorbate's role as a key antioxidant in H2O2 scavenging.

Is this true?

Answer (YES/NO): NO